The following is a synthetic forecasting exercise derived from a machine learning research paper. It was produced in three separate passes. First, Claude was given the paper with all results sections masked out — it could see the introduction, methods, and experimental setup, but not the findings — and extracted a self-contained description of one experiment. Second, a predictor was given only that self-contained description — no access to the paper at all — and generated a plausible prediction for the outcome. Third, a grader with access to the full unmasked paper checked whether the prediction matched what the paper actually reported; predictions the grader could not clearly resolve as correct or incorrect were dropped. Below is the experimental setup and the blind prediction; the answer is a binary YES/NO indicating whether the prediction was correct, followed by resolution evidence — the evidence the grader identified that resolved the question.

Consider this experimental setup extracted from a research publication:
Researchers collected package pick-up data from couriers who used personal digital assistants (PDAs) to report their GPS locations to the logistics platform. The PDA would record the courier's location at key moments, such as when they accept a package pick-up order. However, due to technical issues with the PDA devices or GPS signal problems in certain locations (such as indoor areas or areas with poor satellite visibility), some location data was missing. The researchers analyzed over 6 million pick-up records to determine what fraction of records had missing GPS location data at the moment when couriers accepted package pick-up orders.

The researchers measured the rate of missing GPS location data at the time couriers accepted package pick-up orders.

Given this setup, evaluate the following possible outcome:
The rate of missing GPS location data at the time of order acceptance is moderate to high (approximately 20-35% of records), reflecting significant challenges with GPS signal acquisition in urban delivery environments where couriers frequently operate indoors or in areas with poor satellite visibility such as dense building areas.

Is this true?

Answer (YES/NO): NO